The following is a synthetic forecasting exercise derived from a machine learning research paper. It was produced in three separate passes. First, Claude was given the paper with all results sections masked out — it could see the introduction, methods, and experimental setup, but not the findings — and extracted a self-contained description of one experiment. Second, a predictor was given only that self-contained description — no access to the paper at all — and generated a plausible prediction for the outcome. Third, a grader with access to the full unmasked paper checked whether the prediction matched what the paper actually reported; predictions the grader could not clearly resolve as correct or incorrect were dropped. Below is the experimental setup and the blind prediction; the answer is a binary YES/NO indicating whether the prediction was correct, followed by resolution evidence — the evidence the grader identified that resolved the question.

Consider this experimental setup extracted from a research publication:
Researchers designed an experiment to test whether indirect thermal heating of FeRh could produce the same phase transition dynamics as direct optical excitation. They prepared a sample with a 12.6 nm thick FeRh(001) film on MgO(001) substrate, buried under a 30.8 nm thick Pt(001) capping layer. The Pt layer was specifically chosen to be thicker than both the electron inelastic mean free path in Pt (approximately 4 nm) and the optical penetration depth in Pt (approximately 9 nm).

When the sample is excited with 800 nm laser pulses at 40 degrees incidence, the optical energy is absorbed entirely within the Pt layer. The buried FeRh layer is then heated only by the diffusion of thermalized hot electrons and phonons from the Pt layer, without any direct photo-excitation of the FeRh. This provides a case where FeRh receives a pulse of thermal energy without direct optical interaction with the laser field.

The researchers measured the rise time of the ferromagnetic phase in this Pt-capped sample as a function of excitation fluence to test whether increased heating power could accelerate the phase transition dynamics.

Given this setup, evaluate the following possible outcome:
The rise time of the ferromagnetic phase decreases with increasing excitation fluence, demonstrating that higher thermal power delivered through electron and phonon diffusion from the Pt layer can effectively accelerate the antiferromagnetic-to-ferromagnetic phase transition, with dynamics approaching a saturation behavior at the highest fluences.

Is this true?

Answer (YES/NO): NO